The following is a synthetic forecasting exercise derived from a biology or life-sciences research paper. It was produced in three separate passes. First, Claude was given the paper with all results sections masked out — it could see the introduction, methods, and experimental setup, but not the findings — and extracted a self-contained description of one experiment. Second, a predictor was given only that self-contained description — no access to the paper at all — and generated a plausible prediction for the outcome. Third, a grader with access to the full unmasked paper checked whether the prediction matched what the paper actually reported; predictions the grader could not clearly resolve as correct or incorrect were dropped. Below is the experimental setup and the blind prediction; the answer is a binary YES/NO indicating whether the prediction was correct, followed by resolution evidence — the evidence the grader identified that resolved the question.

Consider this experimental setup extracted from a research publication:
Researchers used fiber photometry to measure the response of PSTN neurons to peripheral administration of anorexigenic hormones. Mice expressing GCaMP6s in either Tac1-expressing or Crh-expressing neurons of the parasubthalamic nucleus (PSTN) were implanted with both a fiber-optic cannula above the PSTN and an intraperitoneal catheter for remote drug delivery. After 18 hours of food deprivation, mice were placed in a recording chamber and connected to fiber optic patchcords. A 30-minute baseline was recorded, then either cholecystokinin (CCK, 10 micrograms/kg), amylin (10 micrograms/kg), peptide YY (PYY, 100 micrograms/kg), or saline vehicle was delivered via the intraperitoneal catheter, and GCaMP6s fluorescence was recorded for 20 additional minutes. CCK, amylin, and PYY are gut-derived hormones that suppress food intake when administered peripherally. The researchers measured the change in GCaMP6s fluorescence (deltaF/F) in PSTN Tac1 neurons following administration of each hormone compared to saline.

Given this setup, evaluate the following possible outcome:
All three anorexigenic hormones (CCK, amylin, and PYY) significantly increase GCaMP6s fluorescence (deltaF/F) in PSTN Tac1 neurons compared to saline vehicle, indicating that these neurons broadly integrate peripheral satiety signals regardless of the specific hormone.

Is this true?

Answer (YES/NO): YES